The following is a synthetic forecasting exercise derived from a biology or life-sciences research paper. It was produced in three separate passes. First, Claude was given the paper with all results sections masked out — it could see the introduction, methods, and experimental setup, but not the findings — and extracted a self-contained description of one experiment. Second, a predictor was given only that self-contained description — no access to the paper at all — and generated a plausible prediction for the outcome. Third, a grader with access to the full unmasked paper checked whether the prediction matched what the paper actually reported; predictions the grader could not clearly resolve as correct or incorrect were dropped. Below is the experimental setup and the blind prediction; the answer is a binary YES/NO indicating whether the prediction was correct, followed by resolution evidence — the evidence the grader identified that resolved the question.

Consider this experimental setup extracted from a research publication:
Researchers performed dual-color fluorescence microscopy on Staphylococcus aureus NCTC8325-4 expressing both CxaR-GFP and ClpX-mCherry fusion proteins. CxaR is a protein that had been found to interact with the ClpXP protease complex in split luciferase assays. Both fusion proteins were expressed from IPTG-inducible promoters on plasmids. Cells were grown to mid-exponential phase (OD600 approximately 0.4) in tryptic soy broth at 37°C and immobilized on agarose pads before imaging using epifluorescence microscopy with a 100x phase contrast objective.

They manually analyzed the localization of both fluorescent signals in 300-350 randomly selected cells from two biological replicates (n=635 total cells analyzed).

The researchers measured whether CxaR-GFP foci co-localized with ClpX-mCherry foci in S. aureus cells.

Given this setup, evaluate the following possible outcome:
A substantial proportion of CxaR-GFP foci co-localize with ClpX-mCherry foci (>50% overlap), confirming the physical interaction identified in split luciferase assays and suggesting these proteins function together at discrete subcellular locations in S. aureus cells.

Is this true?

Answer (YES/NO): YES